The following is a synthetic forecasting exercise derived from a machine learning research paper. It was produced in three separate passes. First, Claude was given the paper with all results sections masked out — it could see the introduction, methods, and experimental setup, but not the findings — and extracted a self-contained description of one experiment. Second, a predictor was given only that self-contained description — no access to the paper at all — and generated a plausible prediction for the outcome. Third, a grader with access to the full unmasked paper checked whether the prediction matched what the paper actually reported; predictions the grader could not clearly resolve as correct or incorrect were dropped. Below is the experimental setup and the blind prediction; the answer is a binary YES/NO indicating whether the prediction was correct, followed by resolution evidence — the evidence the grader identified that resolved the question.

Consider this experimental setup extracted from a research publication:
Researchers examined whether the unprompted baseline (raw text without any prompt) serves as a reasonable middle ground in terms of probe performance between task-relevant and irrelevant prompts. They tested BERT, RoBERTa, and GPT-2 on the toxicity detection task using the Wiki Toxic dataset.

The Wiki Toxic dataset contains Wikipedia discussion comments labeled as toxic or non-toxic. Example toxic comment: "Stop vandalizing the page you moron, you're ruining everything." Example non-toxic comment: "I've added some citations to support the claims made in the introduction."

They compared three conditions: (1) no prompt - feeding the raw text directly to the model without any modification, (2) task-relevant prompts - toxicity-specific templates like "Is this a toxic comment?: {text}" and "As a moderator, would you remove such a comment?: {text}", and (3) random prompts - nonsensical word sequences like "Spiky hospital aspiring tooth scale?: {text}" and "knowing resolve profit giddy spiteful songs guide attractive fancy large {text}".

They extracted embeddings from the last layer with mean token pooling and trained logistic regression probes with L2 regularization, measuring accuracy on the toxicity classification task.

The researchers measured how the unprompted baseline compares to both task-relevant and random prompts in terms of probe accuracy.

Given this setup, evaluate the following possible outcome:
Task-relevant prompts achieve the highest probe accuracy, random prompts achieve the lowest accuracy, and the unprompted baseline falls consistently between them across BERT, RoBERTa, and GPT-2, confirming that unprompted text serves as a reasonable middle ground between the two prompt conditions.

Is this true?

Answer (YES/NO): NO